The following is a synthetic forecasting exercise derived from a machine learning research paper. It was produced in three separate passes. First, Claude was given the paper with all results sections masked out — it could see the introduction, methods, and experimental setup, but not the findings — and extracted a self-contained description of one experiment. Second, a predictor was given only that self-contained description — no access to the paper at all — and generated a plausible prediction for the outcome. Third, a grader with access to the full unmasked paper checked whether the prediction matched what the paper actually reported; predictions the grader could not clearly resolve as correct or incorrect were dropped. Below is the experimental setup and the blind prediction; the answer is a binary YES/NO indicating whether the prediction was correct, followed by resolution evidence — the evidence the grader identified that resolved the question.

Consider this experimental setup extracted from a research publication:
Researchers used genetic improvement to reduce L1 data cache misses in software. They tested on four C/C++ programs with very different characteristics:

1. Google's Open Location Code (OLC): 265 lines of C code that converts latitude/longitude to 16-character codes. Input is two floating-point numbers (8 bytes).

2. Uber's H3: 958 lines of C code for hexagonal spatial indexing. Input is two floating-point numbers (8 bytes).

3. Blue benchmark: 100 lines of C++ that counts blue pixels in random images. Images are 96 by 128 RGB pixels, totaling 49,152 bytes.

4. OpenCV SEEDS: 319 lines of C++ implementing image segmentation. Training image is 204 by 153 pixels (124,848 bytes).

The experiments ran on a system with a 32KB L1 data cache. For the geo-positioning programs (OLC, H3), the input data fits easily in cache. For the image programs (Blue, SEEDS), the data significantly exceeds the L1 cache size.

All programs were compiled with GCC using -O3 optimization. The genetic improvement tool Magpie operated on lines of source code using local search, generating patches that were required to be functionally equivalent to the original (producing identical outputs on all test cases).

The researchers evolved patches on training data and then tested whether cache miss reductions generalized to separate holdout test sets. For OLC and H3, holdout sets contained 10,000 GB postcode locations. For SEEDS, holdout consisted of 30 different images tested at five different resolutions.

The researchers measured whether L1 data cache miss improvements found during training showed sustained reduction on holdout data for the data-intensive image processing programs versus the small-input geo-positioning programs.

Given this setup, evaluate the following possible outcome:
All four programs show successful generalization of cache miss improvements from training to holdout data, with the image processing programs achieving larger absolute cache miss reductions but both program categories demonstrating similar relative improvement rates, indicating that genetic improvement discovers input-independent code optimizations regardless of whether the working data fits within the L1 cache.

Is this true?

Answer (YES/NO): NO